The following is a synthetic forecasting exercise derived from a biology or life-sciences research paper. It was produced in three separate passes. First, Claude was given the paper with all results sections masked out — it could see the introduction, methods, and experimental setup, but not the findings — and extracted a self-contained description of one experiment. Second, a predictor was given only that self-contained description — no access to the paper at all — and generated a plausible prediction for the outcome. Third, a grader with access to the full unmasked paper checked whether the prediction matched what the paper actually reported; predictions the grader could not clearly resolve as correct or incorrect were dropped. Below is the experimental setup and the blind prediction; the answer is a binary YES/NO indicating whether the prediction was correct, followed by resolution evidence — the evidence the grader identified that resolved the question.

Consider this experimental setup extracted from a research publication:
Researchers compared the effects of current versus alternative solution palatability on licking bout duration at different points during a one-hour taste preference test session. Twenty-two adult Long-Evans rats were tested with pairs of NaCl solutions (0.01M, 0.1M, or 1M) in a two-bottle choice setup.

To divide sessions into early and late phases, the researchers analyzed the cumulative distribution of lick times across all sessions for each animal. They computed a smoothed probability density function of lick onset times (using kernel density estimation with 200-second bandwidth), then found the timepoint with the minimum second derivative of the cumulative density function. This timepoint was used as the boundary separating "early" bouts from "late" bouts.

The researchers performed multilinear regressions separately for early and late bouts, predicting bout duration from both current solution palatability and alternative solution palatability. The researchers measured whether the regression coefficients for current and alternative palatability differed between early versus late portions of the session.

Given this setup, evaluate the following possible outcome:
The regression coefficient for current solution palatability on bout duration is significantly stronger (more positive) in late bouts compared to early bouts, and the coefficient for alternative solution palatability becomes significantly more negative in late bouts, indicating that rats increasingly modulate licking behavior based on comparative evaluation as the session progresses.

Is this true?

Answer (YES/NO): NO